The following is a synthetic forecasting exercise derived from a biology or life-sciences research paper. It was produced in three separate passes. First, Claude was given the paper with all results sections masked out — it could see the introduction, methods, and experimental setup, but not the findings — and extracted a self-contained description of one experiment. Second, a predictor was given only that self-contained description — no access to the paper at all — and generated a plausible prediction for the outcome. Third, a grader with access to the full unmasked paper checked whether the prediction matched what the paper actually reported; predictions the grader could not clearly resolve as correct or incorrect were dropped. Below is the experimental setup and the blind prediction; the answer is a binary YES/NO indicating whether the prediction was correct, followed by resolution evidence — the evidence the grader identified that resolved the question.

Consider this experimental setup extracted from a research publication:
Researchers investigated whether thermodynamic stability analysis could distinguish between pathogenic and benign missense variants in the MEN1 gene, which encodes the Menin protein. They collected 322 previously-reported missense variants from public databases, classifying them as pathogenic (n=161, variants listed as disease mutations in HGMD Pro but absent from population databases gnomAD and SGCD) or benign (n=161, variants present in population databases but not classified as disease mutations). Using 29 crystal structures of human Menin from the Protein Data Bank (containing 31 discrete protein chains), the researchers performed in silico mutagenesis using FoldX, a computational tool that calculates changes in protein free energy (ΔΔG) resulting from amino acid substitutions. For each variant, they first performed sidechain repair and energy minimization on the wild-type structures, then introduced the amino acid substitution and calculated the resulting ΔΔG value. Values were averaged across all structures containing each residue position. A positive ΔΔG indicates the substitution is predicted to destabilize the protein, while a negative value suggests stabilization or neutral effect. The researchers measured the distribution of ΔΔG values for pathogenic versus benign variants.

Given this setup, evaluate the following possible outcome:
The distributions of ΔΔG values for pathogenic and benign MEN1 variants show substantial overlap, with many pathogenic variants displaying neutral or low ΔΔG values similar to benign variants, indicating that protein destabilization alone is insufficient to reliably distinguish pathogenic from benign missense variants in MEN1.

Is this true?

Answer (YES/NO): NO